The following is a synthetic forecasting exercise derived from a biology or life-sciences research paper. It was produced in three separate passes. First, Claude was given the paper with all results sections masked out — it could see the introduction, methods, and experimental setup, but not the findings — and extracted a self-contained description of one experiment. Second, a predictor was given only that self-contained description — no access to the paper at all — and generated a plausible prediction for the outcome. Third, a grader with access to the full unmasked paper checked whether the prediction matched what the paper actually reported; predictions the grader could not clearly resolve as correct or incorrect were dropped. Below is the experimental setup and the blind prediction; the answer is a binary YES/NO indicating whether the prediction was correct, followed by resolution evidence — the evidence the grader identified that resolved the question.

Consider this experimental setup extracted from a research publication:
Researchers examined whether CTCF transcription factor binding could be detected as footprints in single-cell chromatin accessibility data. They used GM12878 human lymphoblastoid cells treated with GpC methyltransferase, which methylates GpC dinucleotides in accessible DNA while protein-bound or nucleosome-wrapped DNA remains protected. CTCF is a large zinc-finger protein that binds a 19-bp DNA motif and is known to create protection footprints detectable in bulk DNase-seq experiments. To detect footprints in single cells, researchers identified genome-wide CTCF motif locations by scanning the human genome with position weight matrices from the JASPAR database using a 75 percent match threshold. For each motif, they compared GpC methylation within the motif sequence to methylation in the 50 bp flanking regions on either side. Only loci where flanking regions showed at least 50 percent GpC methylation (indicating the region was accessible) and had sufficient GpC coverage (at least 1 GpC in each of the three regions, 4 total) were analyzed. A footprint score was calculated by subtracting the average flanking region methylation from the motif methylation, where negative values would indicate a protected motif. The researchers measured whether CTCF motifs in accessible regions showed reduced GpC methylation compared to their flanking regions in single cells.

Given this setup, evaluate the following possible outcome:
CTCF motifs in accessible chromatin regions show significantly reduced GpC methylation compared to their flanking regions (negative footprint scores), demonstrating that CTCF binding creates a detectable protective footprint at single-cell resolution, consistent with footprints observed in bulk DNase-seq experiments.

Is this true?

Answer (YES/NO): YES